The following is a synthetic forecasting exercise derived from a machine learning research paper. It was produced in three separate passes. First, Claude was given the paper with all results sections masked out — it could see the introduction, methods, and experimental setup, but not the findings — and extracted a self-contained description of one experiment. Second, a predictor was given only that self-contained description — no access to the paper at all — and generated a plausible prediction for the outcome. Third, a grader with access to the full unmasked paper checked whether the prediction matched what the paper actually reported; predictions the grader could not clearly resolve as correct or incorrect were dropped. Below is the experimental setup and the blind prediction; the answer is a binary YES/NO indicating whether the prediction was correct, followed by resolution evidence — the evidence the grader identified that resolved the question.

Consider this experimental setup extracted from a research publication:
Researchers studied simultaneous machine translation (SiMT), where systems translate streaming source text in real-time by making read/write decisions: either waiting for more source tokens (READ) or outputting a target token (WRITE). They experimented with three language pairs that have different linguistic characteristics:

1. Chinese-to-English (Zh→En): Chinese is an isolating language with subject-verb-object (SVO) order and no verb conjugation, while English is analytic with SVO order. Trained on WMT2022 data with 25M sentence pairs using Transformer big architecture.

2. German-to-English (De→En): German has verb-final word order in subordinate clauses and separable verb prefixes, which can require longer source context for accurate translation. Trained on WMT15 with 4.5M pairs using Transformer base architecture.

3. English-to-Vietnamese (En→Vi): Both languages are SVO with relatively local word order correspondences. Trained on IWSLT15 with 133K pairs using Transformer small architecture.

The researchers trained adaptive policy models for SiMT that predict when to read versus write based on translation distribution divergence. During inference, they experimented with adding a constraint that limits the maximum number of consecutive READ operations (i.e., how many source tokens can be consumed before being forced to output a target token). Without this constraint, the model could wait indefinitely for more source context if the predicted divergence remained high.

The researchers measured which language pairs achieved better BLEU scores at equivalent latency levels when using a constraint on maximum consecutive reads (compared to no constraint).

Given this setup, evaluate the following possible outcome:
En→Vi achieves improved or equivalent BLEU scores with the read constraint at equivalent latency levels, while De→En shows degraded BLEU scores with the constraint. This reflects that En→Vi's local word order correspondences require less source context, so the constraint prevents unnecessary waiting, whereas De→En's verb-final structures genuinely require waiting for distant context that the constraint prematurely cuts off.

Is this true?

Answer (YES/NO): NO